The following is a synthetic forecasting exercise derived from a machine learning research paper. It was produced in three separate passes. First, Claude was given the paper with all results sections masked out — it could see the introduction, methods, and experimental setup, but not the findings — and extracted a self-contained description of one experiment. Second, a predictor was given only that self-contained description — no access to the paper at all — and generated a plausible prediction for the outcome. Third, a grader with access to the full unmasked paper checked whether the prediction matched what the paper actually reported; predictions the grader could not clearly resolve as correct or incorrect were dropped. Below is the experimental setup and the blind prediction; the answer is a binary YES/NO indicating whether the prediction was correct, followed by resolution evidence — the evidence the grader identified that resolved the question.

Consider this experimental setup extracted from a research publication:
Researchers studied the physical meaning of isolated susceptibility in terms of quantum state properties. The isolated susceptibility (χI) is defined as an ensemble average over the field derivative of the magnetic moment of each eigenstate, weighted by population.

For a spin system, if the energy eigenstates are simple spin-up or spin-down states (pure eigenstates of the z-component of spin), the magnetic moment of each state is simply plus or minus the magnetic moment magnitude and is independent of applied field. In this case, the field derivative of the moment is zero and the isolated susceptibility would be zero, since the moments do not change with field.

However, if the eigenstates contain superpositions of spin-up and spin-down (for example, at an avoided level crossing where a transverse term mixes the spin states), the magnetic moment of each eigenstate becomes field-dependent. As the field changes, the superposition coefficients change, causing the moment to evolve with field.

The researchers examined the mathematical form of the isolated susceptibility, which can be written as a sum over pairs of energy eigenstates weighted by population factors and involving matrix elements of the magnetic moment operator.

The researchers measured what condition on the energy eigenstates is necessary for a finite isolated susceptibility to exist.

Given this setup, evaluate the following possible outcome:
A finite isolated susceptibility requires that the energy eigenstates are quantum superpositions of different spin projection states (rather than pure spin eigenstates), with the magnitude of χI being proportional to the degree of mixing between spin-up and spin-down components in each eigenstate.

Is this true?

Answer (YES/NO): YES